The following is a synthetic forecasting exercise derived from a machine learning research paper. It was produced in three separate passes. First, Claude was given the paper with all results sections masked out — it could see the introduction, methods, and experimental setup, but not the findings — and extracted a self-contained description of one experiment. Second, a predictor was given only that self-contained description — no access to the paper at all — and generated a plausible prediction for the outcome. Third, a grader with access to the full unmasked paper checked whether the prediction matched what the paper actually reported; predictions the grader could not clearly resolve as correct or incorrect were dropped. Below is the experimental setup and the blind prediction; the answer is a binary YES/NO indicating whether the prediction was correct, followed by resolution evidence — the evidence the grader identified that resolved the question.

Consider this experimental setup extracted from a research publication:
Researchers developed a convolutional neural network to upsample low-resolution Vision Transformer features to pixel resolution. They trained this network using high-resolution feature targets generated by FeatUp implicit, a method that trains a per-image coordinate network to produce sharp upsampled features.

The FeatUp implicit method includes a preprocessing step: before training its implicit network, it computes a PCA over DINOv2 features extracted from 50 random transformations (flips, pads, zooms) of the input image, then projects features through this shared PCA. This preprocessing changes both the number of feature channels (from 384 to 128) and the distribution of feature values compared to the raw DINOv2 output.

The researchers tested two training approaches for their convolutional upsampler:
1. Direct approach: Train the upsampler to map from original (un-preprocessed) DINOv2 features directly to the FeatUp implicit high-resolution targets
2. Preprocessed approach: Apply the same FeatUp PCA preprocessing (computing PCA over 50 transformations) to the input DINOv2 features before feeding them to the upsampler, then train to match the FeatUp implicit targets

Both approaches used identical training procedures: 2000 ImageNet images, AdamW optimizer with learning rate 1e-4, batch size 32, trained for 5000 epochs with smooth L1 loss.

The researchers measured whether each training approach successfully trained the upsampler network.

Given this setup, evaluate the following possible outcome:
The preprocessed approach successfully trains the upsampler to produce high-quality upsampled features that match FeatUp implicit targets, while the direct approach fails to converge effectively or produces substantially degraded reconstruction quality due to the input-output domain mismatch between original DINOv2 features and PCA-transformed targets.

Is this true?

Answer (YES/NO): YES